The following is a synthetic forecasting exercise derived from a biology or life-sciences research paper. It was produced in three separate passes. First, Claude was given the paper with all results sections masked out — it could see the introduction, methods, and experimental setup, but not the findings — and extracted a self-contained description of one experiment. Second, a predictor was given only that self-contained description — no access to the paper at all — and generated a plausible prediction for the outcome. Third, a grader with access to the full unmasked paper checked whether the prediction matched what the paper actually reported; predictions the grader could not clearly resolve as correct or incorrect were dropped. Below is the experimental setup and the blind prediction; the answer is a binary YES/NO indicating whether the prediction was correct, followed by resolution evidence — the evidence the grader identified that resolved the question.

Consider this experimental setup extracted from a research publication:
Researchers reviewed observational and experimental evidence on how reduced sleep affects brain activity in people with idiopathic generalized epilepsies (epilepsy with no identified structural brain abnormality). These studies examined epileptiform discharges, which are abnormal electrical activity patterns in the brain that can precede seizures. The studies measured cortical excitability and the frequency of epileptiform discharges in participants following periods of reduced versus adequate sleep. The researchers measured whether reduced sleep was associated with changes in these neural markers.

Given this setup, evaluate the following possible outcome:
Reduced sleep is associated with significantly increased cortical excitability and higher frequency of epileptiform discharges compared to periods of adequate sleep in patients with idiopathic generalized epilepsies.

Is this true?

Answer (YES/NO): YES